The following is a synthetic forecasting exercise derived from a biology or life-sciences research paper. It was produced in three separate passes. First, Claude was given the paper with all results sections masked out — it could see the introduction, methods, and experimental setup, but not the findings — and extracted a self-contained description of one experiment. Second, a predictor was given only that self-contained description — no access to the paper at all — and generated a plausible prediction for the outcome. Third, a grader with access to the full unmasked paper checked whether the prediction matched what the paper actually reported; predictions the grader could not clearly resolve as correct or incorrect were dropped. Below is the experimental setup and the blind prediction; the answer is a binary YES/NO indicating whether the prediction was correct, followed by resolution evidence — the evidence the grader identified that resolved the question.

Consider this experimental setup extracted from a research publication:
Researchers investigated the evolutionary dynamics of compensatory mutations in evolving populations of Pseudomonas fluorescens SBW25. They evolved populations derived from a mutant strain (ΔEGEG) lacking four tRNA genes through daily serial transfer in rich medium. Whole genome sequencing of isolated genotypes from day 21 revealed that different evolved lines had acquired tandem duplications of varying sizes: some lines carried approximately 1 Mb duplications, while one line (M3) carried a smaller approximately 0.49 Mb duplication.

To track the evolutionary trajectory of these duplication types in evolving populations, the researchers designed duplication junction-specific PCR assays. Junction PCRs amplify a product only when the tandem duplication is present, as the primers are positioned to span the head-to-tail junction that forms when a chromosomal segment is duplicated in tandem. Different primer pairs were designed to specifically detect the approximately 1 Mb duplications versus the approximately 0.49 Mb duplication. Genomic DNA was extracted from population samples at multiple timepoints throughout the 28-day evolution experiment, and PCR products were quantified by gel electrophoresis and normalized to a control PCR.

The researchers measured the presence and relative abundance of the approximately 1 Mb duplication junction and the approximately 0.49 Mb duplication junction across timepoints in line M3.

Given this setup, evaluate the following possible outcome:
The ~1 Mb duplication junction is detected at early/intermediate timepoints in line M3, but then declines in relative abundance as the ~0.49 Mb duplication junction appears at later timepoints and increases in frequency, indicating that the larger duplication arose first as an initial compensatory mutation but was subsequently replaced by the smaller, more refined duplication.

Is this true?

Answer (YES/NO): NO